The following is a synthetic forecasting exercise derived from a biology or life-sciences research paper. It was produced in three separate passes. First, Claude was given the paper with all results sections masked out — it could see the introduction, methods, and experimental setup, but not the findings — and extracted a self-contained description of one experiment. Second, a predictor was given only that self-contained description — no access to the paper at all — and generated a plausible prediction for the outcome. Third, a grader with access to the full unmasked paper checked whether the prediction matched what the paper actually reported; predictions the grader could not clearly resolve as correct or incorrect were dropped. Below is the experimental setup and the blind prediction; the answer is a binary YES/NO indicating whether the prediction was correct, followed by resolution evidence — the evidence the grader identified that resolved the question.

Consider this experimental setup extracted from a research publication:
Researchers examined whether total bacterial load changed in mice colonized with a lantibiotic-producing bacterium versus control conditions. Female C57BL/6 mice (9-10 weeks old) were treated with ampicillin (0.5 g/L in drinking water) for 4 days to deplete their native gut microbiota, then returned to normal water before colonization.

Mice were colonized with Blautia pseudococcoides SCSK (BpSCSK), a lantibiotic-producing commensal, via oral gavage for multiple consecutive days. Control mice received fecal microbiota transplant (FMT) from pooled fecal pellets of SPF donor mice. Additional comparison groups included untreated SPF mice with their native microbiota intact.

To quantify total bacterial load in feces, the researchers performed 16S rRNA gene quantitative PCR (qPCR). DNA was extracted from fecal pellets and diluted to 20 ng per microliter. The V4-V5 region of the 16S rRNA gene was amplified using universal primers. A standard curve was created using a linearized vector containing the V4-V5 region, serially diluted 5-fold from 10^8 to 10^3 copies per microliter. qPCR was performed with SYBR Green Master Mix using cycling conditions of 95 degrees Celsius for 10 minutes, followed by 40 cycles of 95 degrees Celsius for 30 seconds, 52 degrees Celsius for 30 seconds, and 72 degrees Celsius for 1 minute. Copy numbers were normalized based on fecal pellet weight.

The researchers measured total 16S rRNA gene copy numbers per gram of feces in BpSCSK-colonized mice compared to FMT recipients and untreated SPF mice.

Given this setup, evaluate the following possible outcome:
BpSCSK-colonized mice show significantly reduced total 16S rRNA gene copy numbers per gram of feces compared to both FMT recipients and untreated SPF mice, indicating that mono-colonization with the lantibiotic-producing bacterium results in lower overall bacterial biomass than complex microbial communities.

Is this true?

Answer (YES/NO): NO